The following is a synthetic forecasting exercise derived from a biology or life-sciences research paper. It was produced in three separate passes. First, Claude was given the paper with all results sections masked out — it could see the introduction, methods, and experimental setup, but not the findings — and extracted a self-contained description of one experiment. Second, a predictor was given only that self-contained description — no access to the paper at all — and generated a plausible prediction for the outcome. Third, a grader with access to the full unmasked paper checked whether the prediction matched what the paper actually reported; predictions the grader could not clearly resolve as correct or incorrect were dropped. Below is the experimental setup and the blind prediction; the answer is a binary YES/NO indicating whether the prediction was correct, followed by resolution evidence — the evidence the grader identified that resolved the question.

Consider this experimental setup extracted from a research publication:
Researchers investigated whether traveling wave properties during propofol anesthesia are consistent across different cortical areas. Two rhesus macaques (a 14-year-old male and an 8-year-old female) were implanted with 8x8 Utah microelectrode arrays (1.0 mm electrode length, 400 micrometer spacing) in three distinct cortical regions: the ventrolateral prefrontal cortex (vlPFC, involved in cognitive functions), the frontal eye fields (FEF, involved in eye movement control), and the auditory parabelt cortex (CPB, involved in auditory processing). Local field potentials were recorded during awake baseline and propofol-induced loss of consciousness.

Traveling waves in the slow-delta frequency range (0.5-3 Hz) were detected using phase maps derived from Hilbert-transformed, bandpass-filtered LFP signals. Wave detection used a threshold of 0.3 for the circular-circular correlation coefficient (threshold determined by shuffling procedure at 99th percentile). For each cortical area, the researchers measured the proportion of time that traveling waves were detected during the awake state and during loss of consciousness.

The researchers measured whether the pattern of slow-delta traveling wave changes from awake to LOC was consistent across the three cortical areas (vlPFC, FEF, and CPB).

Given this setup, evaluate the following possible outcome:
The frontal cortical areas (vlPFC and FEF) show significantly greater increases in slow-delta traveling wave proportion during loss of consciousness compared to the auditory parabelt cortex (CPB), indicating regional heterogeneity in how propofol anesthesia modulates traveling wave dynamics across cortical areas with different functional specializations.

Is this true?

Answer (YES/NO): NO